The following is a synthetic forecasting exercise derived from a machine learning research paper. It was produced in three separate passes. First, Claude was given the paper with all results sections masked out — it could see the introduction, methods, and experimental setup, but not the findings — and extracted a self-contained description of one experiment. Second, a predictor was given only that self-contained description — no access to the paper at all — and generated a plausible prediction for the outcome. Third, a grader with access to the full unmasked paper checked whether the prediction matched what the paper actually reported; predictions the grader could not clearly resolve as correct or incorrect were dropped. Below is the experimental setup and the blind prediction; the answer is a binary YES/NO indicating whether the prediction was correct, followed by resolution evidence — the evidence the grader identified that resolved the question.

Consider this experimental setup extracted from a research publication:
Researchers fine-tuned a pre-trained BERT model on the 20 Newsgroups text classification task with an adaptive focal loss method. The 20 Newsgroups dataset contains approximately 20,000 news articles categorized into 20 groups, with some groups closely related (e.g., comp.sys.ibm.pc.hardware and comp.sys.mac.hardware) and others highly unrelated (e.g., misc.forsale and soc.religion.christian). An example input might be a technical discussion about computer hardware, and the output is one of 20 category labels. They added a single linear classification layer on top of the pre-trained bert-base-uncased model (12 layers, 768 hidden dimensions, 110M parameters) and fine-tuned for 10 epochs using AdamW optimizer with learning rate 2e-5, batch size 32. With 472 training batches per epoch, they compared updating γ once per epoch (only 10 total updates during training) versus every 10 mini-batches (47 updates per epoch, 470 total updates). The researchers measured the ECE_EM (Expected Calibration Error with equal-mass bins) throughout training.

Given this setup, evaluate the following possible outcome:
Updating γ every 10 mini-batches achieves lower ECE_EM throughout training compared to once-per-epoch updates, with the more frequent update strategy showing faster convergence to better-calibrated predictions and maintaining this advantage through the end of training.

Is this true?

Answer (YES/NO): YES